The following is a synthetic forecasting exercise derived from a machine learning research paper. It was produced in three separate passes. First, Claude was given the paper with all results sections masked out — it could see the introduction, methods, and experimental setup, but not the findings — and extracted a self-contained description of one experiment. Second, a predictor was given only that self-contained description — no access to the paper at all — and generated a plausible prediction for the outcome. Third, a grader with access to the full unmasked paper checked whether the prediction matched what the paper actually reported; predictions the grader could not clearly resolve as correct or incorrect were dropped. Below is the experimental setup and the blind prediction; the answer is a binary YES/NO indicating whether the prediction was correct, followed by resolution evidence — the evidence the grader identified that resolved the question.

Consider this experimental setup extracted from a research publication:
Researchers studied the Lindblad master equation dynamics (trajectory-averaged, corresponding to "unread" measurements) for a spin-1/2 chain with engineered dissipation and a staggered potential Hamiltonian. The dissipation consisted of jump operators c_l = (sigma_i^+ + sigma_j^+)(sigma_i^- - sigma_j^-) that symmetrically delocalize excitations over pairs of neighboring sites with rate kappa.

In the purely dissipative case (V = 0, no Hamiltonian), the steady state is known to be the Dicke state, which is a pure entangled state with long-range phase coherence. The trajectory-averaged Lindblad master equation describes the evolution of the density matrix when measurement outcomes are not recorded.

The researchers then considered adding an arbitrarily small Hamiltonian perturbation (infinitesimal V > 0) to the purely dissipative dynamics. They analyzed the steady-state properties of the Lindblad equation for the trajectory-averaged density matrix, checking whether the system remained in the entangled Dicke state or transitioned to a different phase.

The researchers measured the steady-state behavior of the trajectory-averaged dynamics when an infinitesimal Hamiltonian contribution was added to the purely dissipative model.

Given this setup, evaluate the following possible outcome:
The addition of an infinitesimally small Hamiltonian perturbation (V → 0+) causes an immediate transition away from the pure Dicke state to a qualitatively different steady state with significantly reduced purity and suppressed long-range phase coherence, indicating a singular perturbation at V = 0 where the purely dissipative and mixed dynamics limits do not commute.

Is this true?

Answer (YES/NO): YES